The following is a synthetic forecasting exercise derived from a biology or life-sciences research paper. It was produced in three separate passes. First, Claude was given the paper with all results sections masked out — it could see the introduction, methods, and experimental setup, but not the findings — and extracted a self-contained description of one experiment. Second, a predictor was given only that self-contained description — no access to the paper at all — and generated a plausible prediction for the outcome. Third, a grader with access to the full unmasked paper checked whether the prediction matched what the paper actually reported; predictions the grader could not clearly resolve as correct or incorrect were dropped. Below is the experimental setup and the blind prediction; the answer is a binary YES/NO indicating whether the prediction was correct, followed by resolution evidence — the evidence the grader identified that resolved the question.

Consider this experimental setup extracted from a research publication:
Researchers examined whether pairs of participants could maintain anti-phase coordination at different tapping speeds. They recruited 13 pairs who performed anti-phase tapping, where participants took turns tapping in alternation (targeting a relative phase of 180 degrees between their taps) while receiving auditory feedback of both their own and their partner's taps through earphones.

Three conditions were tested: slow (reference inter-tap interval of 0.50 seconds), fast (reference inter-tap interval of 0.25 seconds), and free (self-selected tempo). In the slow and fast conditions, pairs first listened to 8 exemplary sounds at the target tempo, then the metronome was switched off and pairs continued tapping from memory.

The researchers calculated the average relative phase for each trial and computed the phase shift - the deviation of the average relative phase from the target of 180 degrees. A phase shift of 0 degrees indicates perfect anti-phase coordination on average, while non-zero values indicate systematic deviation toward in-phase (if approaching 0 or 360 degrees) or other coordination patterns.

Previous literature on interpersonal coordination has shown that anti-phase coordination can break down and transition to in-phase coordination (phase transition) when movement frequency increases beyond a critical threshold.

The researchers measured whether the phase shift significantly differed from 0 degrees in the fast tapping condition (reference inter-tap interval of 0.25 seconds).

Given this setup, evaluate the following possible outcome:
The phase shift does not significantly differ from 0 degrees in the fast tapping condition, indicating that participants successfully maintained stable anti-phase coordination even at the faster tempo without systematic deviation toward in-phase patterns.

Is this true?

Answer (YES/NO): YES